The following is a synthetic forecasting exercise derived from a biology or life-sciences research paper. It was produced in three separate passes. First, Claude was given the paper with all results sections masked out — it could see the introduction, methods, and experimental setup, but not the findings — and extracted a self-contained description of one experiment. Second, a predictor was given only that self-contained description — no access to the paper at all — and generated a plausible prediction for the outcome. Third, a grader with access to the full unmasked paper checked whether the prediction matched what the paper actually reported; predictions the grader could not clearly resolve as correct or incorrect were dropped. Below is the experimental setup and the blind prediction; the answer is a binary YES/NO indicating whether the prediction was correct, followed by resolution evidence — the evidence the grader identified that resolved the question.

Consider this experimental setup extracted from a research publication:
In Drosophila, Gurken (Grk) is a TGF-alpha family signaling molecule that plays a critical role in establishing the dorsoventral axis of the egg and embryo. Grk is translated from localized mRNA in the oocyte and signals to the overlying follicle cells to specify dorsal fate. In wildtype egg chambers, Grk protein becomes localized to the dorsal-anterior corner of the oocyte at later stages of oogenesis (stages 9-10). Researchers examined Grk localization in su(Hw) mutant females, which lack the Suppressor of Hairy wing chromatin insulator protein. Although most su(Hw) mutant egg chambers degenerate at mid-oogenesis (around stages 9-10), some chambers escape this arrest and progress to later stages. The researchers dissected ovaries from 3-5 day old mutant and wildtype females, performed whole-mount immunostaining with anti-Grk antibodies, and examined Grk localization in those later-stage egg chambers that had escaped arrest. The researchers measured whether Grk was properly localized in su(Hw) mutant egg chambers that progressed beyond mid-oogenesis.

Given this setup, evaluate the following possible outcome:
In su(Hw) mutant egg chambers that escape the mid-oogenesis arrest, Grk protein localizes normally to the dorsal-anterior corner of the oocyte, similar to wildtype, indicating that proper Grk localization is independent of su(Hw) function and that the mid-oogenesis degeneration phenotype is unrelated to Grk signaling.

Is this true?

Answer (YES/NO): NO